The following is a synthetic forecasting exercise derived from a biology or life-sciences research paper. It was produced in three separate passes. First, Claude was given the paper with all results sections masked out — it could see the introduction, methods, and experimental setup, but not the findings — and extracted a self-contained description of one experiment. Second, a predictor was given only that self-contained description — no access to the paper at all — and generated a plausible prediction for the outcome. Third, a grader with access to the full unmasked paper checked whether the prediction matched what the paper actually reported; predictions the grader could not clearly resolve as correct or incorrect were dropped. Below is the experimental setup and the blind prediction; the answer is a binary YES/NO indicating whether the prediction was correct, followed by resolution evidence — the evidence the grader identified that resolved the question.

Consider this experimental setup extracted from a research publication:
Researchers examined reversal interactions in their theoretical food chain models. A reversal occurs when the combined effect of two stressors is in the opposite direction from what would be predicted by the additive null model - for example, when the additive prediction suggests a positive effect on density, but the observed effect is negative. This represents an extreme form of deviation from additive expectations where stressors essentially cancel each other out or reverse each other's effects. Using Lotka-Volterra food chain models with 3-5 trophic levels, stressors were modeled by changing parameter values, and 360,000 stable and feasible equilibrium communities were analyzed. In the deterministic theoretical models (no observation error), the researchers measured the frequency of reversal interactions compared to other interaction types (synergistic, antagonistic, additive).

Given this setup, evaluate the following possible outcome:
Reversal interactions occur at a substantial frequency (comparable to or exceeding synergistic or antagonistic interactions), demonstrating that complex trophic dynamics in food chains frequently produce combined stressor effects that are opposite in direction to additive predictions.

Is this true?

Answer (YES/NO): NO